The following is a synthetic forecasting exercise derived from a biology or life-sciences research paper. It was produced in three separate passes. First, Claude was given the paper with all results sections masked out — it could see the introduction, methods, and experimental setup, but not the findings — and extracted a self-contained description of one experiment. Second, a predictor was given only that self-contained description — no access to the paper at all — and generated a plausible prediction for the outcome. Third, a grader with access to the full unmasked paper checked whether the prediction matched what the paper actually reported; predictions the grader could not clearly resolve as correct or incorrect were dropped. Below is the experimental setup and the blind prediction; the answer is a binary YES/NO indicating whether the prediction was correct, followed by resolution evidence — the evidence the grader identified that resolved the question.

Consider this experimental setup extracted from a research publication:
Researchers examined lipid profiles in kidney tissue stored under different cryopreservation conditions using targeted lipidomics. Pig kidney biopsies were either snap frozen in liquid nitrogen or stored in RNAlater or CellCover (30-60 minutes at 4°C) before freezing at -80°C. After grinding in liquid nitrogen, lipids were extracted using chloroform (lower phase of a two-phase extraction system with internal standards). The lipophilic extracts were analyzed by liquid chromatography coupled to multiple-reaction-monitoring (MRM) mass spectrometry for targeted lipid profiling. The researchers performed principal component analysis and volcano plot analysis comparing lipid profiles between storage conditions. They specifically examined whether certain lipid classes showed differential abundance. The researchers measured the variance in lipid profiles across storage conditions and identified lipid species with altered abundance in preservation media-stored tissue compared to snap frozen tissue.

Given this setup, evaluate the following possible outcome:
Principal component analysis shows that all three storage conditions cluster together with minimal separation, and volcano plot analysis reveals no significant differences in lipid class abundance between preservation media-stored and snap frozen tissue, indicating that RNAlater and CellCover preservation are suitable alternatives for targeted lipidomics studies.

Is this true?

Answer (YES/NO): NO